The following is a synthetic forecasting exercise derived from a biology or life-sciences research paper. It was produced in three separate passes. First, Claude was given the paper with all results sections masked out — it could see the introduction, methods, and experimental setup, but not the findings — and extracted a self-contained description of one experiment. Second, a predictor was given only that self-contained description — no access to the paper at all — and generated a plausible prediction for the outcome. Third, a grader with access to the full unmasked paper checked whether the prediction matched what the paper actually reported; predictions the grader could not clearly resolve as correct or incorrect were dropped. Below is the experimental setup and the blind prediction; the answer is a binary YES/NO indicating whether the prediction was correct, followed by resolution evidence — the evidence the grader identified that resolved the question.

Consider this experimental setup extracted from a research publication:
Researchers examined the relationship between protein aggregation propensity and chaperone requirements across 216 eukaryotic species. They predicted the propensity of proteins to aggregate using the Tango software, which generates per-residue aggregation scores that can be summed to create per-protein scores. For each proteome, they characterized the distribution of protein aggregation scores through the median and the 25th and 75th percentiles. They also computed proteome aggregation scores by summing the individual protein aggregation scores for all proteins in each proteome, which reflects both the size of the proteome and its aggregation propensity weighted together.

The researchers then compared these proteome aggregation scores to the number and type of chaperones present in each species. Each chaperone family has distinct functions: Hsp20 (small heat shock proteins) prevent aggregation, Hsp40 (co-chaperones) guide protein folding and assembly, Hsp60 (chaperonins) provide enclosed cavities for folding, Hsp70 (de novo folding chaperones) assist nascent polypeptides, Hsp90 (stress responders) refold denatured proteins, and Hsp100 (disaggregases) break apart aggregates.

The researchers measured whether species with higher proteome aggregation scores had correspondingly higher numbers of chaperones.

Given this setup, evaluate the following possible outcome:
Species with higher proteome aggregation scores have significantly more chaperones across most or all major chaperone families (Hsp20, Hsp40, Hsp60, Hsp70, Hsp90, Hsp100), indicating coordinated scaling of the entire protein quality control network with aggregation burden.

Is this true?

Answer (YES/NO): YES